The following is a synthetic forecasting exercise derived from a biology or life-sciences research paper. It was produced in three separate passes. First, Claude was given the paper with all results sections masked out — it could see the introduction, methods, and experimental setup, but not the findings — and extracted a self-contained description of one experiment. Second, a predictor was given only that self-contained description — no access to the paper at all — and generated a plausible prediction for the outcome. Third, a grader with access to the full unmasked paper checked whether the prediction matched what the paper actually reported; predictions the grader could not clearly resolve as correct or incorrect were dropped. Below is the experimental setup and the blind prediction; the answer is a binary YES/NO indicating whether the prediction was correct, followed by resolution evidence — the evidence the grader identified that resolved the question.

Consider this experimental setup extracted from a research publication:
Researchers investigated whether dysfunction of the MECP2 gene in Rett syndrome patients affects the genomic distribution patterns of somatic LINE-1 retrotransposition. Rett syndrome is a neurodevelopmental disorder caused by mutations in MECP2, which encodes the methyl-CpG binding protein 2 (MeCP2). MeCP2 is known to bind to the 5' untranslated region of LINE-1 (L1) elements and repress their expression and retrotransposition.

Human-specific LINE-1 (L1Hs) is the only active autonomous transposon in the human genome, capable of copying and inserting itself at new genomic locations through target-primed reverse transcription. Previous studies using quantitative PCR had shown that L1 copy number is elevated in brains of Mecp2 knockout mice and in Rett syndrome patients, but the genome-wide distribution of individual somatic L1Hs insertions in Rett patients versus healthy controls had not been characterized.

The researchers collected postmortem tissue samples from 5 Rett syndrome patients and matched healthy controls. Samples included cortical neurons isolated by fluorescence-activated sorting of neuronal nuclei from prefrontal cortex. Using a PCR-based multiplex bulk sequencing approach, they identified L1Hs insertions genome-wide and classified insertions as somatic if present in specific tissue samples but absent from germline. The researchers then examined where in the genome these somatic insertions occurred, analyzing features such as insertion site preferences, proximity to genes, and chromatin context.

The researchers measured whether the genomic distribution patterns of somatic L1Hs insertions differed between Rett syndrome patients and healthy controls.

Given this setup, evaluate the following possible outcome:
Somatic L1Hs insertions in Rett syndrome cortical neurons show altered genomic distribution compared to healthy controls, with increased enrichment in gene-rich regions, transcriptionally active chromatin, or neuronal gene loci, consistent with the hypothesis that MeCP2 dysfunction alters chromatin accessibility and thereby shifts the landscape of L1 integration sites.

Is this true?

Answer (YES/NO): NO